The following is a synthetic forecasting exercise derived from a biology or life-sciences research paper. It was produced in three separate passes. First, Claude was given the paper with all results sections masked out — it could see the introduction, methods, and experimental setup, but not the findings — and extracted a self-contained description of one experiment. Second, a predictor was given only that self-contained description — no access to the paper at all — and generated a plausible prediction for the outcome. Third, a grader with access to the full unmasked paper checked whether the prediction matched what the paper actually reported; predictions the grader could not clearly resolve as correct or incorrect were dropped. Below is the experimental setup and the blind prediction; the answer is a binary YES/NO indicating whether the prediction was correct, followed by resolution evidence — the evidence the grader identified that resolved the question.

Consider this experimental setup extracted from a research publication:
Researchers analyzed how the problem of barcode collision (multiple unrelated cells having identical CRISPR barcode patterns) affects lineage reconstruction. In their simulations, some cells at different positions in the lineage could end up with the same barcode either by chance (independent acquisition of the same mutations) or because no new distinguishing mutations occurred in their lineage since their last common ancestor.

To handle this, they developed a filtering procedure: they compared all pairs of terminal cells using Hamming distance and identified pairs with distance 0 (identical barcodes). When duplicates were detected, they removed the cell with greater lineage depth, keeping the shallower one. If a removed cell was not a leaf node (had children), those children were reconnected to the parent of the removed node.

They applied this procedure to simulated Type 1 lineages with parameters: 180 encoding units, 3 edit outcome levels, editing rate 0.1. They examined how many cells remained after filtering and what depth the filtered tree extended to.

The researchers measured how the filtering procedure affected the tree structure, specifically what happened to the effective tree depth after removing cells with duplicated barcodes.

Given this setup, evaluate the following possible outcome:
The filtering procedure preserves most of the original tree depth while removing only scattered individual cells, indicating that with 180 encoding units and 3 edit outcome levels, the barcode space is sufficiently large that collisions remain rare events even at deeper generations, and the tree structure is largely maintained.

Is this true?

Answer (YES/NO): NO